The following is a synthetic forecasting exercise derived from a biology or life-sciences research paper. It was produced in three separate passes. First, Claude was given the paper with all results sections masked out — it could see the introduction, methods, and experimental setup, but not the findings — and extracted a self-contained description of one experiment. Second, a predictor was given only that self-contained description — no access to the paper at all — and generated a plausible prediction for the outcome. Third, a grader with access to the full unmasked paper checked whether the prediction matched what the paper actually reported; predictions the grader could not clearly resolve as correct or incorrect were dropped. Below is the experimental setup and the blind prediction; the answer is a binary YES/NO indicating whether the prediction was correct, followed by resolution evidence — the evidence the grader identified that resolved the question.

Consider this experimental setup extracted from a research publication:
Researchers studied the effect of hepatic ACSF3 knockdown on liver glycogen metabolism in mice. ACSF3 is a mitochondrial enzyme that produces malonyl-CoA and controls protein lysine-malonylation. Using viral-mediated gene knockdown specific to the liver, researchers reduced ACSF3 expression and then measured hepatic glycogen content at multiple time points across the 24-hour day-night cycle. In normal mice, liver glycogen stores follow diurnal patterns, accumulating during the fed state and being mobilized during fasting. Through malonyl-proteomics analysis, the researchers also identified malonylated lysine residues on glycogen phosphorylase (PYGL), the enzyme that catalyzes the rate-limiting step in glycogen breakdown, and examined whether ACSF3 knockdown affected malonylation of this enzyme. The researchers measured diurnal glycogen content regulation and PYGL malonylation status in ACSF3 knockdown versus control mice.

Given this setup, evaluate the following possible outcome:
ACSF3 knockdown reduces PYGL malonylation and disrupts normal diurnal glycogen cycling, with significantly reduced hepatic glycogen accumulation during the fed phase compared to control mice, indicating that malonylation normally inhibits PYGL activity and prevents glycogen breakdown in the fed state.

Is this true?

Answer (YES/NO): NO